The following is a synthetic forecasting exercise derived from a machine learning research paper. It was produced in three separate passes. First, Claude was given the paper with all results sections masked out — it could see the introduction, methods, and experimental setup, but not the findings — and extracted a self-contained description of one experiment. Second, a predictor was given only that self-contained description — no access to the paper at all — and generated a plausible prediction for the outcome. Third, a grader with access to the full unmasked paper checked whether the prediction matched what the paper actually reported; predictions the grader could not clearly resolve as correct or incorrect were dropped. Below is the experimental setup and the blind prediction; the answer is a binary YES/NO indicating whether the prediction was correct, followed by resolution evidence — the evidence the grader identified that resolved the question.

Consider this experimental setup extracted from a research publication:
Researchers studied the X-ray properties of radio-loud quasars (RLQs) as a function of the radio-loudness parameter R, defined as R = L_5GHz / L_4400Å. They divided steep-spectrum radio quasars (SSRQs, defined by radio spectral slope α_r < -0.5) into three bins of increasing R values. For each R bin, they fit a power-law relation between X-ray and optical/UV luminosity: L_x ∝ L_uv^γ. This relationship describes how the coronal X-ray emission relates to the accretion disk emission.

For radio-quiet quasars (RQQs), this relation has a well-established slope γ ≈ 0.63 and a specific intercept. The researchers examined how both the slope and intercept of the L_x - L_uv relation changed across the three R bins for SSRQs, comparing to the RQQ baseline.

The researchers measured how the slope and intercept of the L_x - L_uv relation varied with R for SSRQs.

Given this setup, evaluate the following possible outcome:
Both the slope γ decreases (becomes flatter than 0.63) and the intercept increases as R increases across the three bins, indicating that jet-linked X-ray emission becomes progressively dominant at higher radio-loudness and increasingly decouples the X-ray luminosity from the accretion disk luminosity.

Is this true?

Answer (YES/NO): NO